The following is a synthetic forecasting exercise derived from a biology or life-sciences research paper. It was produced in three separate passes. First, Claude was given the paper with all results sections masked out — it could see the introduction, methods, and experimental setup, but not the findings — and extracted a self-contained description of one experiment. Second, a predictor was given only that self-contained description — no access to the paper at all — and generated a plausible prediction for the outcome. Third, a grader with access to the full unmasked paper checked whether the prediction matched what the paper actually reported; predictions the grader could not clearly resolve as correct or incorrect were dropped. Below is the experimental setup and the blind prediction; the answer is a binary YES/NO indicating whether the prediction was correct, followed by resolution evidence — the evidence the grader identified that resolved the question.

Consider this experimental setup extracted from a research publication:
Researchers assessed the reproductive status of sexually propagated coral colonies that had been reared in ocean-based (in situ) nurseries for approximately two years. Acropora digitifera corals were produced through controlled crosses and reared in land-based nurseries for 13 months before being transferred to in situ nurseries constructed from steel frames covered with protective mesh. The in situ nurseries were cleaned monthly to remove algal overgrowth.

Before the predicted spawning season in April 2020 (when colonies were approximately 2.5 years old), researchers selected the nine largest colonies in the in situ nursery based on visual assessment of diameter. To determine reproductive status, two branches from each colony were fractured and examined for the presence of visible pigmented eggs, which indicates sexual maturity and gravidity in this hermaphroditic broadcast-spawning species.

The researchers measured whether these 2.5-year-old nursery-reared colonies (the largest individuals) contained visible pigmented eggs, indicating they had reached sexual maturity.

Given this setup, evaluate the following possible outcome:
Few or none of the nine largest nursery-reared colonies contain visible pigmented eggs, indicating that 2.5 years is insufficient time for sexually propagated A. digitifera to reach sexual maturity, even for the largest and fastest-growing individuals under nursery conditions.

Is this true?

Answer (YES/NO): YES